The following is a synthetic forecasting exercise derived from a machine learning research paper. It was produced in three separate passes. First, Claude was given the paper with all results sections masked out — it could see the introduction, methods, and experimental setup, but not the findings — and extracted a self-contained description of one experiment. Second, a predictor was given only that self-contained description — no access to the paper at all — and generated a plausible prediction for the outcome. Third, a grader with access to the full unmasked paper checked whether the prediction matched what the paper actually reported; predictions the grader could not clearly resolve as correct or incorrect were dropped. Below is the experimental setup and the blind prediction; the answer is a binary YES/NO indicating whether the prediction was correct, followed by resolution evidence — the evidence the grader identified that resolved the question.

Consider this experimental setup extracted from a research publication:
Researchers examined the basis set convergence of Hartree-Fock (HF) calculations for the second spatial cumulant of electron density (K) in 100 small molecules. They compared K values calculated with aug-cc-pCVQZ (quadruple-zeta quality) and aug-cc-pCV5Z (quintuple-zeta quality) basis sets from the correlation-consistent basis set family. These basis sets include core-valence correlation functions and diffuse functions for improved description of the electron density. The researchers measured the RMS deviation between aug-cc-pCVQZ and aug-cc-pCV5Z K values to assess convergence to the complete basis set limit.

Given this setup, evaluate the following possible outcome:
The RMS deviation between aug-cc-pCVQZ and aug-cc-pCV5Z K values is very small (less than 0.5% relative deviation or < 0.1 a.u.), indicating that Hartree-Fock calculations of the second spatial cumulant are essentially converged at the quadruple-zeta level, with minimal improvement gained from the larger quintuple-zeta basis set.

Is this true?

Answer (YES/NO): YES